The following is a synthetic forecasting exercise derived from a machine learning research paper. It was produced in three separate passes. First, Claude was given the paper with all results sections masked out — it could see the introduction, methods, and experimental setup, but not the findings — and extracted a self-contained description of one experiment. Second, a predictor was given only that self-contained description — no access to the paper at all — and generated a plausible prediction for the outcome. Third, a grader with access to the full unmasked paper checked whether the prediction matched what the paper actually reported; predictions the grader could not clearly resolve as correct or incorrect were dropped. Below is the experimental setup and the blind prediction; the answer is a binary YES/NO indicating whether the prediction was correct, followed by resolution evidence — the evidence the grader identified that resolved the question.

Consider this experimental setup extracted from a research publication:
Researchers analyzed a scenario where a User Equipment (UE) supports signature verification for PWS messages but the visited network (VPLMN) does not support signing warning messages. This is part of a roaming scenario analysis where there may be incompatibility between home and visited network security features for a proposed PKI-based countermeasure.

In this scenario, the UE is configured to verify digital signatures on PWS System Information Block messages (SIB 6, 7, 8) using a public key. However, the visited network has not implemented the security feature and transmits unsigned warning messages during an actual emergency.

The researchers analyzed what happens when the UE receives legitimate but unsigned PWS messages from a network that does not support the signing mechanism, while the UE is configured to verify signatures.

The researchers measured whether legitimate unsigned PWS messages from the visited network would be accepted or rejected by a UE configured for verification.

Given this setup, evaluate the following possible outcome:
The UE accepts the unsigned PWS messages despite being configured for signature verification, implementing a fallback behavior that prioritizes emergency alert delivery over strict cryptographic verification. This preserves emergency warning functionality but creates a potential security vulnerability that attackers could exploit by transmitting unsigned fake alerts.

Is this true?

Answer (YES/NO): NO